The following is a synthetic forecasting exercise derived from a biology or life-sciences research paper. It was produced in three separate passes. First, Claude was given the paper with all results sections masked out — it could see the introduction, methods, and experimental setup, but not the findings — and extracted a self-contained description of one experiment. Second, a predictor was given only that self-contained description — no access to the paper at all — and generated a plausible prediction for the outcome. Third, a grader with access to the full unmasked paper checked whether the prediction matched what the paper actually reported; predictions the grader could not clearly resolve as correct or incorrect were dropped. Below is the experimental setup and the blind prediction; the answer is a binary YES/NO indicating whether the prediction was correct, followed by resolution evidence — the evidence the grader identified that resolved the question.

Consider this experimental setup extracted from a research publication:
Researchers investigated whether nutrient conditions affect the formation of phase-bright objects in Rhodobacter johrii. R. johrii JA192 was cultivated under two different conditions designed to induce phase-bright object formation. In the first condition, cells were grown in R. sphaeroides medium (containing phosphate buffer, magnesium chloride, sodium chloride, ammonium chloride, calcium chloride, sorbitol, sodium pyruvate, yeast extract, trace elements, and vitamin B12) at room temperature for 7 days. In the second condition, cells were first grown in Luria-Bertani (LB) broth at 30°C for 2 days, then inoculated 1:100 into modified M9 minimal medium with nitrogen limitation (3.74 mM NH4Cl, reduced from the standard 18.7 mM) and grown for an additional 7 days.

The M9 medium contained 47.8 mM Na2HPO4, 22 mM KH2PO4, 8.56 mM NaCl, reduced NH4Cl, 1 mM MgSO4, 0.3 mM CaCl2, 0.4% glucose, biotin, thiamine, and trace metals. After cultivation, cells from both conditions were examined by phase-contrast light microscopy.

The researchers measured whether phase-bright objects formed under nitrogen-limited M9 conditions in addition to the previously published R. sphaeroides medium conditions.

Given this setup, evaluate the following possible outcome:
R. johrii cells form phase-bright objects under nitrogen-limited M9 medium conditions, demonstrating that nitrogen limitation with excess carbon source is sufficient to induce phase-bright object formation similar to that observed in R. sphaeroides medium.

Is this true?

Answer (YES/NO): YES